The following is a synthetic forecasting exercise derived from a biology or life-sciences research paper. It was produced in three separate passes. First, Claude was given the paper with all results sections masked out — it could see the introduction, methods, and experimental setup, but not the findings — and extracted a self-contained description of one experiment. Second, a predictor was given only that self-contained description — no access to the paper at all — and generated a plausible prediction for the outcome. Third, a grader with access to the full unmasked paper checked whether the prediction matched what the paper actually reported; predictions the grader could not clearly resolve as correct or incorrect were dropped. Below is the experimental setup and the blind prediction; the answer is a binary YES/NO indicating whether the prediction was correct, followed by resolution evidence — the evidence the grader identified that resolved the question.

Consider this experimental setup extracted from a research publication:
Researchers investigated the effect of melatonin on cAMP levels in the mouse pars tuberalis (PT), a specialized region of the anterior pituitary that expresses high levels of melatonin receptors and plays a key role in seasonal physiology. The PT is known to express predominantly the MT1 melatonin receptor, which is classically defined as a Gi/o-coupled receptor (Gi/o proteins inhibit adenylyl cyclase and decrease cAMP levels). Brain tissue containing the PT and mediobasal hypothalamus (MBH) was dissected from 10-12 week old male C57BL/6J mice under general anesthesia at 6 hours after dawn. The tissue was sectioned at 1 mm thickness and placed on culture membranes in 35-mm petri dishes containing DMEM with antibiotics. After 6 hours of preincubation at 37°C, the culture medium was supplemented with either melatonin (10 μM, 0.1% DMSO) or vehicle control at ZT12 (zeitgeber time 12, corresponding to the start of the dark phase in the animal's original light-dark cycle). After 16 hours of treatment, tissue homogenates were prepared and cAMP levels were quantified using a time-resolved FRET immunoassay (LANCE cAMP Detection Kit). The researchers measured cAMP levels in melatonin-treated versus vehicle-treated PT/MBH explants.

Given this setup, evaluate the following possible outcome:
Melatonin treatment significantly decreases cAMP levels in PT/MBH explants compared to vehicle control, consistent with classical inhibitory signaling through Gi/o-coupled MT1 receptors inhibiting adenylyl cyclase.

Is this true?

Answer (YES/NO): NO